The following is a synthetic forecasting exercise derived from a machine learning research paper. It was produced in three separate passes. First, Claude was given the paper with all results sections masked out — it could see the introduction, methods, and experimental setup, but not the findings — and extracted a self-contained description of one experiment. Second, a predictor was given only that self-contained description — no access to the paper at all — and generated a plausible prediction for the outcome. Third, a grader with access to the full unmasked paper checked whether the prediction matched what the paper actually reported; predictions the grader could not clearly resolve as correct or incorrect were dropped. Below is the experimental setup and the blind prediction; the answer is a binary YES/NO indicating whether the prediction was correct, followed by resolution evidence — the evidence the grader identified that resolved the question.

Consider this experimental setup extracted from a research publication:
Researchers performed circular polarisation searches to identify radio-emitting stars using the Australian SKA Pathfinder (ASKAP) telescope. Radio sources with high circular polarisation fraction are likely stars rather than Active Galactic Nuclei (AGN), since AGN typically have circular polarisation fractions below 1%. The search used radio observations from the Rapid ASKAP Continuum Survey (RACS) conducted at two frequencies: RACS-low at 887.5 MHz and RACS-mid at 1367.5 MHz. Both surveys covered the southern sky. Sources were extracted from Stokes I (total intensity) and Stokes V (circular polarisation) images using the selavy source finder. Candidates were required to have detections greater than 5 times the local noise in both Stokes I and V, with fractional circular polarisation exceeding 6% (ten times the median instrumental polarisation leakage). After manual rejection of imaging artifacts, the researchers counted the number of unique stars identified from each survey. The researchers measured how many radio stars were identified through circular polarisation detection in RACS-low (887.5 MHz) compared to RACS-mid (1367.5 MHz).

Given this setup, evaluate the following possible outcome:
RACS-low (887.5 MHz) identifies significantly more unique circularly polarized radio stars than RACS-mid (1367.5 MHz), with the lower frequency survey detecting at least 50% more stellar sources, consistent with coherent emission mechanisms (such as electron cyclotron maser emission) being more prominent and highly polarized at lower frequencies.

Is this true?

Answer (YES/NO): NO